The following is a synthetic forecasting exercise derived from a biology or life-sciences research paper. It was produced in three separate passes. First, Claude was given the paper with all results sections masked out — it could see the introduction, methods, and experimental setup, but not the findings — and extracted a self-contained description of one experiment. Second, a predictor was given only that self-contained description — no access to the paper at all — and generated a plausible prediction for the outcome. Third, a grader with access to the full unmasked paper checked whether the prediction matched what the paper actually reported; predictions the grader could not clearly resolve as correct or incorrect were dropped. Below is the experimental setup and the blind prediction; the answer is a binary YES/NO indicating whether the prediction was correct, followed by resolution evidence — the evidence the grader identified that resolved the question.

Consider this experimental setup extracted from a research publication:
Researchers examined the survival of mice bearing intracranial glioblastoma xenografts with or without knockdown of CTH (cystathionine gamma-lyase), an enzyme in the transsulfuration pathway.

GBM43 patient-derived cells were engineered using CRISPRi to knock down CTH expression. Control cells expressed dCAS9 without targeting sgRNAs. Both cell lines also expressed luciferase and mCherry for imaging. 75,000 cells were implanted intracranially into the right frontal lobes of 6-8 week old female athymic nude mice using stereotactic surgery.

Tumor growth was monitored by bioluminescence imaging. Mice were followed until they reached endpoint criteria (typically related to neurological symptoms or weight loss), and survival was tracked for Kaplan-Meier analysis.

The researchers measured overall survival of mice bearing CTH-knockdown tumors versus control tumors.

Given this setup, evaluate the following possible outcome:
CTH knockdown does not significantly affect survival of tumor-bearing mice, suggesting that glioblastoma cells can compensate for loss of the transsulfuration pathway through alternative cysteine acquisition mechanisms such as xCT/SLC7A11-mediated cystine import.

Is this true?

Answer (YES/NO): NO